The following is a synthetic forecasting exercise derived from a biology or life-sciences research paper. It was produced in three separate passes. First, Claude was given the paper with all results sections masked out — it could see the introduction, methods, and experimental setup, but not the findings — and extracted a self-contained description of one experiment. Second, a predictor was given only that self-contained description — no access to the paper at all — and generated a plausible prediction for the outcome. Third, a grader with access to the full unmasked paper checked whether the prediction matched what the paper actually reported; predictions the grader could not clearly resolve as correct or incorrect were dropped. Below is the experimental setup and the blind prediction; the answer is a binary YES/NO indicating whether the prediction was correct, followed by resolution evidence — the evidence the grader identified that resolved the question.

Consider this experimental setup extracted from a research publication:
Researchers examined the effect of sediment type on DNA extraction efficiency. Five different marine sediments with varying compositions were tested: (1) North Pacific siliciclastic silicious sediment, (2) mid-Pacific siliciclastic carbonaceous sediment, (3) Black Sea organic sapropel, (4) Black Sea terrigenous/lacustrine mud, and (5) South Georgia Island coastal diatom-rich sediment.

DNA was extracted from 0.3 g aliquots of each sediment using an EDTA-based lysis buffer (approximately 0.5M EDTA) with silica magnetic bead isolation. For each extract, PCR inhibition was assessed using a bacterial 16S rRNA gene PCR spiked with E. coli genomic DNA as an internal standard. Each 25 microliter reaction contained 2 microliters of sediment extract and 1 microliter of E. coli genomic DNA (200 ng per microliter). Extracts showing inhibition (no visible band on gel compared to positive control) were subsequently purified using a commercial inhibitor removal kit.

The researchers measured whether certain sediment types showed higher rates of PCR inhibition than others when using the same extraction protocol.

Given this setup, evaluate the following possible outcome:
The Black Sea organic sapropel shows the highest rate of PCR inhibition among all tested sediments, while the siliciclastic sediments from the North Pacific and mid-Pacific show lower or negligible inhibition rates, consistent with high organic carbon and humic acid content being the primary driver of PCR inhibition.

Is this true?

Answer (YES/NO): YES